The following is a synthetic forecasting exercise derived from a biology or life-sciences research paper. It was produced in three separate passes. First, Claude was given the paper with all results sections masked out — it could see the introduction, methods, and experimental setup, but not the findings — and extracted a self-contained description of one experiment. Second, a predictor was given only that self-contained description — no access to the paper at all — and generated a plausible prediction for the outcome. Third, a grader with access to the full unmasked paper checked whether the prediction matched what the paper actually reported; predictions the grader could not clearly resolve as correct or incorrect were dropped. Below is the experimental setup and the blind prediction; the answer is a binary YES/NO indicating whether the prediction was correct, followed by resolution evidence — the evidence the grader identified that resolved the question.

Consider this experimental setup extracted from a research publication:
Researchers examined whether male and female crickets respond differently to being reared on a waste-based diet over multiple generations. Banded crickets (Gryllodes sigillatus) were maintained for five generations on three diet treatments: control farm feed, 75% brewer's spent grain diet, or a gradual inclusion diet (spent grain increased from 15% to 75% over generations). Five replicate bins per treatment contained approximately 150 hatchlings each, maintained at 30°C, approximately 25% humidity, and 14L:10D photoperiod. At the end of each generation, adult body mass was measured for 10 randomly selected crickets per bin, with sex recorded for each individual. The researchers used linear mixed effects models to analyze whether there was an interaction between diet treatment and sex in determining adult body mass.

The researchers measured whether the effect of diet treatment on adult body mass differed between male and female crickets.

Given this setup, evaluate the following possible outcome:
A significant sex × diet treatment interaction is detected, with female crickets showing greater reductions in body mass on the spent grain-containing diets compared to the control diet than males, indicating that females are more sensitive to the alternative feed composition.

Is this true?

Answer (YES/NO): NO